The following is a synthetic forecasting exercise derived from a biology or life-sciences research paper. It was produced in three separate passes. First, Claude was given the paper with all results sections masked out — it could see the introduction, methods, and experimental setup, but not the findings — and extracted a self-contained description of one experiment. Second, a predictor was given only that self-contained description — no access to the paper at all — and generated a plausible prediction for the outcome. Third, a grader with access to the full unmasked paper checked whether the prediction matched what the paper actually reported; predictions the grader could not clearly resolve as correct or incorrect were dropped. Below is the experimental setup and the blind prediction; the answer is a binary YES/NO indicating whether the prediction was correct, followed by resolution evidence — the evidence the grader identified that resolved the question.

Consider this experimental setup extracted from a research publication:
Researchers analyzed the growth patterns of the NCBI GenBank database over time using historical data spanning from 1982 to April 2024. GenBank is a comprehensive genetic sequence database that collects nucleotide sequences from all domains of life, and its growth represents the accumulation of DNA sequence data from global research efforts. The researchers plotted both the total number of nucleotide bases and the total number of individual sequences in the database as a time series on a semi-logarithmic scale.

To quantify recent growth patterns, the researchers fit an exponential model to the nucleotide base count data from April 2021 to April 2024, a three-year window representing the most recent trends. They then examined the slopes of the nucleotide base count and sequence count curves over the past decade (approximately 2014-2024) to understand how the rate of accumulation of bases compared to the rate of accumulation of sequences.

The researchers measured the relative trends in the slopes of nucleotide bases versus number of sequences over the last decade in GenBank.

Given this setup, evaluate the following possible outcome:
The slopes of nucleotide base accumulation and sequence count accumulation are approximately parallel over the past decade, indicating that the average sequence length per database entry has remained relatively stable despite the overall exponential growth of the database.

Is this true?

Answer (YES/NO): NO